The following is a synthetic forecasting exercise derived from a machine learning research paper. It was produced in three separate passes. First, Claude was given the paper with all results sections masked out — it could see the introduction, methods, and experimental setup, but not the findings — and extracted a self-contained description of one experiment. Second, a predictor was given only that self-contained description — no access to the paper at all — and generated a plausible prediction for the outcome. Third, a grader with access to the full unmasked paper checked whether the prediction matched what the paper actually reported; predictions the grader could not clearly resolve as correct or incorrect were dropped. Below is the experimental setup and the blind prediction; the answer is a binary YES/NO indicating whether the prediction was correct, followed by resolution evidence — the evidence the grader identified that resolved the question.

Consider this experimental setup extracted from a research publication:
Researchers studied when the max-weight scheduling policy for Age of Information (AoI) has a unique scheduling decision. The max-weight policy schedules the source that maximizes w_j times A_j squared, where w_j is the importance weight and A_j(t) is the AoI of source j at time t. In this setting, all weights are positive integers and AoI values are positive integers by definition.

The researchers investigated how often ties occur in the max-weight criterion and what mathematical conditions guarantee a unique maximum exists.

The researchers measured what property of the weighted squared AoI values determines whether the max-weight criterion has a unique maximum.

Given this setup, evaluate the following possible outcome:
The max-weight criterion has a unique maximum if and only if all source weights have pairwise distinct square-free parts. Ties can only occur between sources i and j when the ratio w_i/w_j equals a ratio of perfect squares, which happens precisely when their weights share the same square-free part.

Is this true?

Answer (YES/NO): NO